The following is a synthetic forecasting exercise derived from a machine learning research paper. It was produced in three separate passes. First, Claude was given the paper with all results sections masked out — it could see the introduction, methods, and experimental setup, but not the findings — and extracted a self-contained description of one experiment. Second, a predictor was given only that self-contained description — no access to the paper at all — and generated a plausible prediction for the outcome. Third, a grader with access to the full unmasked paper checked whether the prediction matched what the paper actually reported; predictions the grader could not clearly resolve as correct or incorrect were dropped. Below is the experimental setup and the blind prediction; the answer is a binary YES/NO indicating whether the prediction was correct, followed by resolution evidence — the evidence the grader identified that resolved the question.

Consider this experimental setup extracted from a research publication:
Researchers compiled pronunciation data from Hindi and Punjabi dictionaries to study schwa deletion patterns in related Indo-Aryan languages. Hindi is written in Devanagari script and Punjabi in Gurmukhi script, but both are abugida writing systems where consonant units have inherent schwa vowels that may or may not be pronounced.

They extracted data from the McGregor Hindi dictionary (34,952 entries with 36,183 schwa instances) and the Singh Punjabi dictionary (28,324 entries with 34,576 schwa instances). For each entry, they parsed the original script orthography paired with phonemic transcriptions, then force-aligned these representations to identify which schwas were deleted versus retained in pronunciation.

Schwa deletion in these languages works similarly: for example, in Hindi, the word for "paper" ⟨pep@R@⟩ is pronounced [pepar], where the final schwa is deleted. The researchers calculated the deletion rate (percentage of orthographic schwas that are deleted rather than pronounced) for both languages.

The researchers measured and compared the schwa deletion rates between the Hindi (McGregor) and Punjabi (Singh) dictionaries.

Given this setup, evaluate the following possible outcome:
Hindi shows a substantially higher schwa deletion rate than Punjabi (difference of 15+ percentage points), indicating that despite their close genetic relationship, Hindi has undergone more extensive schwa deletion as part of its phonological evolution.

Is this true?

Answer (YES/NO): NO